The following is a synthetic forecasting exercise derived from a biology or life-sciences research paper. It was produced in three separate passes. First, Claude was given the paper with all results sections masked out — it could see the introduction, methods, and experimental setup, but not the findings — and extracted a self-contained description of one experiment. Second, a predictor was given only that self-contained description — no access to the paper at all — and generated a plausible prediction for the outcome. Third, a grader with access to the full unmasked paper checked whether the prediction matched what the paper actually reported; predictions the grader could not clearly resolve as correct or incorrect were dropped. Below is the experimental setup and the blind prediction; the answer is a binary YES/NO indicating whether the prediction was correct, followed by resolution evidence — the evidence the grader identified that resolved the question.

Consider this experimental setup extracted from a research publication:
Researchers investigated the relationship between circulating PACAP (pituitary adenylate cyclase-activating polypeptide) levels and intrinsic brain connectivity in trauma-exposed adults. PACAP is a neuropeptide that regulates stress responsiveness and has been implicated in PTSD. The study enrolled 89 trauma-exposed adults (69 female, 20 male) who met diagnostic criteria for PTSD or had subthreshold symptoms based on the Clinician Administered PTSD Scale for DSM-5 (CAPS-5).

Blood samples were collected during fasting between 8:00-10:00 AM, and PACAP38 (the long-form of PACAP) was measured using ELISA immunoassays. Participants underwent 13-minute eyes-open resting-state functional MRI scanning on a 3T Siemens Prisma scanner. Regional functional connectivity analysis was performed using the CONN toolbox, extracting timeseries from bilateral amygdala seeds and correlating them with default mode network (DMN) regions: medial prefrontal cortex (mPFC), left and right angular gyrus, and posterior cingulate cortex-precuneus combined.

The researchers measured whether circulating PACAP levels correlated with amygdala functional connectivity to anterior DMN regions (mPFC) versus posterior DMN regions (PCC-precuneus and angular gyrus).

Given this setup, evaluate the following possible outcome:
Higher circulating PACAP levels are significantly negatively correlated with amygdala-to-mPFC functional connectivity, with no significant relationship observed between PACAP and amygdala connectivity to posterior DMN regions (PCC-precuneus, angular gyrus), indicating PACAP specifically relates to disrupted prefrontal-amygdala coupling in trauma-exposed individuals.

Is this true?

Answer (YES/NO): NO